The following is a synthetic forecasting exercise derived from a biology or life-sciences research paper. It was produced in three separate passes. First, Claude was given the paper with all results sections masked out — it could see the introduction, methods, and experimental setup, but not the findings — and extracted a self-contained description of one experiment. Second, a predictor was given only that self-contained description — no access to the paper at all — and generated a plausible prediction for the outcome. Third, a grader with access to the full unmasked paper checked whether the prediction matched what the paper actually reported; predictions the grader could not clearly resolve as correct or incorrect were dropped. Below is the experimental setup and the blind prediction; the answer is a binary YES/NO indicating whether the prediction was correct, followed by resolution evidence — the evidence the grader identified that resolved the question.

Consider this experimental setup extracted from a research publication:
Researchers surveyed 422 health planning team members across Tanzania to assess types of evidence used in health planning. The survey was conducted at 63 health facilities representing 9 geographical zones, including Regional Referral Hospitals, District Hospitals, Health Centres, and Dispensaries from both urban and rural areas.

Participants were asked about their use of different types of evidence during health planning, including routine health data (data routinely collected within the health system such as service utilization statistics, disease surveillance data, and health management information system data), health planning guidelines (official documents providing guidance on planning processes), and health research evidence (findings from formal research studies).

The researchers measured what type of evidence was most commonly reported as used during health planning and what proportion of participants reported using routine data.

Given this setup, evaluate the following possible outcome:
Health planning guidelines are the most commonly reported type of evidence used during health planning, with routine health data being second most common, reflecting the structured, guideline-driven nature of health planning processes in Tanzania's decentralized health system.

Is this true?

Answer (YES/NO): NO